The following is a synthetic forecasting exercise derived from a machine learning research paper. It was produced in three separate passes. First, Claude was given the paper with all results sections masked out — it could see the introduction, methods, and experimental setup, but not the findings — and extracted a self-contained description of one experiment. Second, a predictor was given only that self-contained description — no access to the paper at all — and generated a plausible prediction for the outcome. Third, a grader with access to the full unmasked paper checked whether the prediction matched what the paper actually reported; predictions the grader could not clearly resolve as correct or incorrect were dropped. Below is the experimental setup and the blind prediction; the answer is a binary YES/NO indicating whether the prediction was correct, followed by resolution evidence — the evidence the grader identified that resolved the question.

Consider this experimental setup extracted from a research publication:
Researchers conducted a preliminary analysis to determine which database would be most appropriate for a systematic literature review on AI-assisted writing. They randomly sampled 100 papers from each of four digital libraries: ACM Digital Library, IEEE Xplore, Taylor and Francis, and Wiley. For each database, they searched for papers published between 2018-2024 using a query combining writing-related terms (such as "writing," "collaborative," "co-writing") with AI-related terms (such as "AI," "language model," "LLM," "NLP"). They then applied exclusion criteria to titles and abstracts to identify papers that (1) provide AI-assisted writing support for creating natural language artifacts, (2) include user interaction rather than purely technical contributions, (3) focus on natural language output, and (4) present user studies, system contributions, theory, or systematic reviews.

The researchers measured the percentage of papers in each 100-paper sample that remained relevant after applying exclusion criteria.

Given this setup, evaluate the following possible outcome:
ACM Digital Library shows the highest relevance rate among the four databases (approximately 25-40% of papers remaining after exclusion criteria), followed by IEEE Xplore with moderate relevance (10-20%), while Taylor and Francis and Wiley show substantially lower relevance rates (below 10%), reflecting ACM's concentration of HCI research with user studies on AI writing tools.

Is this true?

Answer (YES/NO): NO